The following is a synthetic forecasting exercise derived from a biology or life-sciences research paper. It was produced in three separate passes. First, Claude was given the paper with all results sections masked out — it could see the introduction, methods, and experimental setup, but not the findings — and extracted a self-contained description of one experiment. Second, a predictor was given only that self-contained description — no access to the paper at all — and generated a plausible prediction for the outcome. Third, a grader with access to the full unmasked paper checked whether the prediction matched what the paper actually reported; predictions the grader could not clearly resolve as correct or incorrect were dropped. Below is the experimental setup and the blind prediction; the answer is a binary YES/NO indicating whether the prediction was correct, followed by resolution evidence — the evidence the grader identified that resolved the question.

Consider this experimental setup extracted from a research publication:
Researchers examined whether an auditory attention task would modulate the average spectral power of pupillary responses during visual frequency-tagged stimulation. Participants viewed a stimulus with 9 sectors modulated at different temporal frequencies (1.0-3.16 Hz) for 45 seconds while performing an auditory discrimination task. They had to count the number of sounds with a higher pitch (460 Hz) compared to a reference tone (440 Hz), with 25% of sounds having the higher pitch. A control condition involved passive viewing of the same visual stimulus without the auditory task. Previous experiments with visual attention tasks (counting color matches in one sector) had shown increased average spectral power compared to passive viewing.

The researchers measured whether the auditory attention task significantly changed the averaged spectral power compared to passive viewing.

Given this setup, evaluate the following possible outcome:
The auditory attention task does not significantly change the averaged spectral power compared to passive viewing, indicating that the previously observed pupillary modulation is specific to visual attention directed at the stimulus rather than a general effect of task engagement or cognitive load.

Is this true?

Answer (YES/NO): YES